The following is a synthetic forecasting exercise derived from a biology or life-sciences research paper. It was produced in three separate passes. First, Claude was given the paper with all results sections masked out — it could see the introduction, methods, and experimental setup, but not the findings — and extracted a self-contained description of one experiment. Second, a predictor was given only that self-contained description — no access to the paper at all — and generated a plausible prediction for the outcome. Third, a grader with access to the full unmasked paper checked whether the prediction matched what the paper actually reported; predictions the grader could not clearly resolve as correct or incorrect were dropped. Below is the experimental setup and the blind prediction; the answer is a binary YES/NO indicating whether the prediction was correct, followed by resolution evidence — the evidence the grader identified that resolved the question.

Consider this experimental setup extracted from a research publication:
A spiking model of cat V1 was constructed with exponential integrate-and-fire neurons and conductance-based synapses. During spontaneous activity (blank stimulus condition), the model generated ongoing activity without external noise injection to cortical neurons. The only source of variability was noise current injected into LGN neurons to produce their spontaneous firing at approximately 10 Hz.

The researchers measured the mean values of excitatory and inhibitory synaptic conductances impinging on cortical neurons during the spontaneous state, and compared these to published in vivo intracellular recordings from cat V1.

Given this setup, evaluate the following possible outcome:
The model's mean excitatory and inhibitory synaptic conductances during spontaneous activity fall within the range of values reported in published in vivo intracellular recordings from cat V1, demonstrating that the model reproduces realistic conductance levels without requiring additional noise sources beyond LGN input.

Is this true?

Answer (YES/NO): YES